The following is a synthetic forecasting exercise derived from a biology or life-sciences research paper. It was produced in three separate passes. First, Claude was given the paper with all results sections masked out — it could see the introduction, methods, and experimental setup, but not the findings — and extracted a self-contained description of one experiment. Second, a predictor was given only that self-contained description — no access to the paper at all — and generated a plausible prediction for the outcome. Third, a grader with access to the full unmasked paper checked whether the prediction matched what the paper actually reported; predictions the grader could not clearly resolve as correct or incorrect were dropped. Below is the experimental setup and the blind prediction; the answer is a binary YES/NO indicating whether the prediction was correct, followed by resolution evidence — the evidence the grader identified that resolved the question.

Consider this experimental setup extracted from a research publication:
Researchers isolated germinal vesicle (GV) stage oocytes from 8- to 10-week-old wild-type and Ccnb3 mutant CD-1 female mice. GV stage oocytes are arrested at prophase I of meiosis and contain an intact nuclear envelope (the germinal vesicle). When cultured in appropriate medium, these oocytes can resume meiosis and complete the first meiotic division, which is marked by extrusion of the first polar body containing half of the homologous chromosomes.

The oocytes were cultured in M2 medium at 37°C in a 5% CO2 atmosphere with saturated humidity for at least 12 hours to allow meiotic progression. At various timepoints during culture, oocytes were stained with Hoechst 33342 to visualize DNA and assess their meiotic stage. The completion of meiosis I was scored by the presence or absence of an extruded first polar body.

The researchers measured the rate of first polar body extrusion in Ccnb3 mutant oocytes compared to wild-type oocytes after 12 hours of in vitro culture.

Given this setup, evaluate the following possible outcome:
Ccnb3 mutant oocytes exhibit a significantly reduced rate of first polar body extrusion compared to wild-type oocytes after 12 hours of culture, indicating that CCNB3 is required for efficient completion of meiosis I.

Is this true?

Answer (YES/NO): YES